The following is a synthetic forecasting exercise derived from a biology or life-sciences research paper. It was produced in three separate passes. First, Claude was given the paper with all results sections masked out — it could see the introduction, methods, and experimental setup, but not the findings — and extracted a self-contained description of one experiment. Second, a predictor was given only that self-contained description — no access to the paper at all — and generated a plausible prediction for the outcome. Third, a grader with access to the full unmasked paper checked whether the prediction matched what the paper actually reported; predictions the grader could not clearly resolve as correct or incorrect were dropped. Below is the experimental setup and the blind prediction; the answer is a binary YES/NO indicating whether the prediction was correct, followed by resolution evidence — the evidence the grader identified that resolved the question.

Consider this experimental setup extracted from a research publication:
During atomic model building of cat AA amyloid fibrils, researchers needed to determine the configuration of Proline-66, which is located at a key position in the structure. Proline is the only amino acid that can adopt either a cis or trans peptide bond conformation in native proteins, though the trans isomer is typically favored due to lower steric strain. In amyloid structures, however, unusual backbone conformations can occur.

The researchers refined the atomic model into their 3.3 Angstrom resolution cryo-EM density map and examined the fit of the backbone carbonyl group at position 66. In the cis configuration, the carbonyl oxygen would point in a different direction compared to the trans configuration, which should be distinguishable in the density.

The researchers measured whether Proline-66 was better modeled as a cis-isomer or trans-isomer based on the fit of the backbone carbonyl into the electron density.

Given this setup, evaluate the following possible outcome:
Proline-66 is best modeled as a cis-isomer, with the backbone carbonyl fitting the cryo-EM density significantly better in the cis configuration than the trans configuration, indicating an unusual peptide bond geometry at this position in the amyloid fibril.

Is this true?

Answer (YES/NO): NO